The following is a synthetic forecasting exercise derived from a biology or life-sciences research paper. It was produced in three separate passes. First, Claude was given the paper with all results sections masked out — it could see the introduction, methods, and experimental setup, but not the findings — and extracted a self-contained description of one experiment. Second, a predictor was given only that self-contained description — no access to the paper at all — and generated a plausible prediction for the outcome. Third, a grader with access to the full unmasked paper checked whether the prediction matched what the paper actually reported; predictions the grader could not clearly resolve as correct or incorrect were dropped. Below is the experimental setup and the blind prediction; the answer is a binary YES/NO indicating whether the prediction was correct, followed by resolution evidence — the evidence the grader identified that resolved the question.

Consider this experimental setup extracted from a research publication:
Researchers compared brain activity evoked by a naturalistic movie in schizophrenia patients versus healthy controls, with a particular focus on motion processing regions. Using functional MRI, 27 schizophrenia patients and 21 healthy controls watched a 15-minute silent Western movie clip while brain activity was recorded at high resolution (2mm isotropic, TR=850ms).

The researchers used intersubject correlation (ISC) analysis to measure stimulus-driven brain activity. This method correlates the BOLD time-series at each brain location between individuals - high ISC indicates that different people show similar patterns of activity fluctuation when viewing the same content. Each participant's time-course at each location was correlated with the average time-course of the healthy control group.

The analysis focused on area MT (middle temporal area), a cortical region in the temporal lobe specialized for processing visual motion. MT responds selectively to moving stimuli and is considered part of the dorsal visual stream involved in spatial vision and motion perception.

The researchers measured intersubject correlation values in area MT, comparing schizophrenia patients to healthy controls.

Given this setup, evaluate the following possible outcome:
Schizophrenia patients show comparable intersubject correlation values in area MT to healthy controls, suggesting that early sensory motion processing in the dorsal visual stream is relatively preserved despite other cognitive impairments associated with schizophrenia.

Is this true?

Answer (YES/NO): YES